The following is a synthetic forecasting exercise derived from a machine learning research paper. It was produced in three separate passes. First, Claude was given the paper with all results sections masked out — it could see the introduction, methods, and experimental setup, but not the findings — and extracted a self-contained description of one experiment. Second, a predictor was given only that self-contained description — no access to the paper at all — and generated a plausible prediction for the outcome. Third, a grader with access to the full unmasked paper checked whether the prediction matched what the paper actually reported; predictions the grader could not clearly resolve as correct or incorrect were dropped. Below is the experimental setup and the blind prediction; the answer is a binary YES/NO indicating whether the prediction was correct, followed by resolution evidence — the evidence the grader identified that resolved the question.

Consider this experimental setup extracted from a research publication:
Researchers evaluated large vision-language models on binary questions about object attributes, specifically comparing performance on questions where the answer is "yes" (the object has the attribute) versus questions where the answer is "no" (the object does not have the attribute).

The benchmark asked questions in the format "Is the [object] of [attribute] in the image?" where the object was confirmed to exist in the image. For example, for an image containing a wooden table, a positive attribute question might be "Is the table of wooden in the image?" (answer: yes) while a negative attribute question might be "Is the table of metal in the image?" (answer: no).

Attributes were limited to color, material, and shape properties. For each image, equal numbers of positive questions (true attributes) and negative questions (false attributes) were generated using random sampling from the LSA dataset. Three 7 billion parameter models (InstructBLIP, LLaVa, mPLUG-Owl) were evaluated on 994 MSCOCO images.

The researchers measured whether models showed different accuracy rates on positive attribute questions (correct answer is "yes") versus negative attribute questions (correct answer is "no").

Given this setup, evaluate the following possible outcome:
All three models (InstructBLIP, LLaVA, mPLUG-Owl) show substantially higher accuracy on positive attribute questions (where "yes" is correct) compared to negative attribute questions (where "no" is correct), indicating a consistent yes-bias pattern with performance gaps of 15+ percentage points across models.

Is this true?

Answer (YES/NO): NO